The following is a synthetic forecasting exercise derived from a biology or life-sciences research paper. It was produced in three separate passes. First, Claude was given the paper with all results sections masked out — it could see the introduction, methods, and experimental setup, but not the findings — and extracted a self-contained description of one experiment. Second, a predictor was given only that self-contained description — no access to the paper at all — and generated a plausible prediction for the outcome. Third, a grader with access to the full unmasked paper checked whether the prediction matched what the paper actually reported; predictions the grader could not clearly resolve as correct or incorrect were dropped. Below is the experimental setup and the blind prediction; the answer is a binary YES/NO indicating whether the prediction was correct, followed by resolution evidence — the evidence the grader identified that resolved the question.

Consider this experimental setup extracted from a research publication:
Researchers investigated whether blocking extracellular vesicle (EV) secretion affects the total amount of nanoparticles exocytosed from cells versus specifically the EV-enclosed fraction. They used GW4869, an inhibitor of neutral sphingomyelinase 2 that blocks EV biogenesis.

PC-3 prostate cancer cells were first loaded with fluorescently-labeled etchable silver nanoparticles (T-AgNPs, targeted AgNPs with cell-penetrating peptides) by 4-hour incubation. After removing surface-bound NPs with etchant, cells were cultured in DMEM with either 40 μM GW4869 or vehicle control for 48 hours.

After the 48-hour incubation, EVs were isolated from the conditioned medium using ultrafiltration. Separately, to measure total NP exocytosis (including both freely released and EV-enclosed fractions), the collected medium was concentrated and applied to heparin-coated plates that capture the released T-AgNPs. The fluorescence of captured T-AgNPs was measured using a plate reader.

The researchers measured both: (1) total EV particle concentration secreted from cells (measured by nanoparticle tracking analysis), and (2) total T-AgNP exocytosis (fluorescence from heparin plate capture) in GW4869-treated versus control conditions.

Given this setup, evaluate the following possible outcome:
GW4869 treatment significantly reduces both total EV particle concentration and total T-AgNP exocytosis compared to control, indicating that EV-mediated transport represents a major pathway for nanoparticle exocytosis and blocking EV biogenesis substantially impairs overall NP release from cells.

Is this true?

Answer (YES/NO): NO